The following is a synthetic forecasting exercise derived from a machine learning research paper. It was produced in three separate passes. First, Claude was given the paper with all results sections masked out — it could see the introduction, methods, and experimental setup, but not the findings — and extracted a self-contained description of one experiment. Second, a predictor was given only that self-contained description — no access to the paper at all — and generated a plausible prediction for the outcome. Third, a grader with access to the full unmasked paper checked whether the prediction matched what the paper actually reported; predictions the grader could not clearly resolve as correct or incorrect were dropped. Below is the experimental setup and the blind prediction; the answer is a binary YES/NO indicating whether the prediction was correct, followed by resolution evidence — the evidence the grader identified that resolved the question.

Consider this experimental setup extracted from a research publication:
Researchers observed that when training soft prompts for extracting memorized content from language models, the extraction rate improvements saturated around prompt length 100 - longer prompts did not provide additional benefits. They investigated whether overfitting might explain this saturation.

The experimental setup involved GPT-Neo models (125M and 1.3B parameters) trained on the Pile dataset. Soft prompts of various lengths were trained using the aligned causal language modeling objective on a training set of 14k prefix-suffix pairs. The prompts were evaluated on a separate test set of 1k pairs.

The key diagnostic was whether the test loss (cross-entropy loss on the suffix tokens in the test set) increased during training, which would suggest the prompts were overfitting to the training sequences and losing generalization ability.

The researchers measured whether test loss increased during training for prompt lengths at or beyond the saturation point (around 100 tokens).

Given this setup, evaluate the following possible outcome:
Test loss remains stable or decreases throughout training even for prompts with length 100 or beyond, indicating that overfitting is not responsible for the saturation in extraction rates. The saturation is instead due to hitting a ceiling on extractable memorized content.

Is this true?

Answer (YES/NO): NO